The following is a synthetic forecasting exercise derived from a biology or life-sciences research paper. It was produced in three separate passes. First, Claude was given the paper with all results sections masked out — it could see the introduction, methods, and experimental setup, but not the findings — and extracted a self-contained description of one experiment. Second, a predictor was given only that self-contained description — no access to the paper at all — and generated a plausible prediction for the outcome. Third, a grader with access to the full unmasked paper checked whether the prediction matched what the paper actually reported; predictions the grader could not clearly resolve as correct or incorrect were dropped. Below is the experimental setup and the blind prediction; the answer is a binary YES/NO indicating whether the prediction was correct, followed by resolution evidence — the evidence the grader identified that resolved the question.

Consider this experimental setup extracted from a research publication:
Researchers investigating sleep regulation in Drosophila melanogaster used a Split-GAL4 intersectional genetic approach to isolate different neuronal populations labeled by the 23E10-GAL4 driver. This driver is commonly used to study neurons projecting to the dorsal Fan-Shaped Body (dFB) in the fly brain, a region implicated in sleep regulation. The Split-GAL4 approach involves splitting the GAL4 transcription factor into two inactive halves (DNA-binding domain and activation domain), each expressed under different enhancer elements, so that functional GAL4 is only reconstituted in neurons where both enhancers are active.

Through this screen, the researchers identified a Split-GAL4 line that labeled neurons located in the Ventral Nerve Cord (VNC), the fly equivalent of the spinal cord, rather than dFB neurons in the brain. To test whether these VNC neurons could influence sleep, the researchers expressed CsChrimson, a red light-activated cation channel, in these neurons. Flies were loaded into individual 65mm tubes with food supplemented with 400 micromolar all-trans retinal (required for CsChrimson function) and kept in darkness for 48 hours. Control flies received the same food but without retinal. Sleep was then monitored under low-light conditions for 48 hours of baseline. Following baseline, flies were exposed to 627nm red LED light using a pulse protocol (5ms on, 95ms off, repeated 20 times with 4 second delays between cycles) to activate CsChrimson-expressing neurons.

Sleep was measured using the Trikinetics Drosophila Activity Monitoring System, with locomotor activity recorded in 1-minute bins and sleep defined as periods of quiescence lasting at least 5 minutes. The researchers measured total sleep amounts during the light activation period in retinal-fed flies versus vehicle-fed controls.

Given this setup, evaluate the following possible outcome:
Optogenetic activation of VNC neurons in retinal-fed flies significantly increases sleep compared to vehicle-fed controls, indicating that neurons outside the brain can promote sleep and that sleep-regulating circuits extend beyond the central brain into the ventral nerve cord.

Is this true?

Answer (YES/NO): YES